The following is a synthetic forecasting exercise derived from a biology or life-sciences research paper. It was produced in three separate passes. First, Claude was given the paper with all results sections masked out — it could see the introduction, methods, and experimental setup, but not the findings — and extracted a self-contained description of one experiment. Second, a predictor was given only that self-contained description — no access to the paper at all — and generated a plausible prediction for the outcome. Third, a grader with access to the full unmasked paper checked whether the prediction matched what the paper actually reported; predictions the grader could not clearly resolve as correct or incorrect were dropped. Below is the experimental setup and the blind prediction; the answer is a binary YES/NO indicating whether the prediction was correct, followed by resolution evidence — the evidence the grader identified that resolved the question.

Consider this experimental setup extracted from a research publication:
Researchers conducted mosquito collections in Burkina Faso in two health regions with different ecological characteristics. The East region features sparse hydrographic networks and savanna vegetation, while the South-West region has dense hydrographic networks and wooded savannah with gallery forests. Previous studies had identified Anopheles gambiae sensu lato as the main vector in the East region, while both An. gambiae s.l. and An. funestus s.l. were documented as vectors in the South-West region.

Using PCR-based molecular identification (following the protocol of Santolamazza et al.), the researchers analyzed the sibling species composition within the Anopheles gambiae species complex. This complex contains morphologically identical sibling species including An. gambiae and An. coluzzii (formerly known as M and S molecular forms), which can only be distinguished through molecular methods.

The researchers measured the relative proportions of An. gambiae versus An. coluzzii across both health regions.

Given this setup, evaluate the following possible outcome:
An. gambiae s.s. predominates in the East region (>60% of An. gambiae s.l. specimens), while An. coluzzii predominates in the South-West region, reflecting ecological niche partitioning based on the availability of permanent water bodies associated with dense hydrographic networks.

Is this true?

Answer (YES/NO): NO